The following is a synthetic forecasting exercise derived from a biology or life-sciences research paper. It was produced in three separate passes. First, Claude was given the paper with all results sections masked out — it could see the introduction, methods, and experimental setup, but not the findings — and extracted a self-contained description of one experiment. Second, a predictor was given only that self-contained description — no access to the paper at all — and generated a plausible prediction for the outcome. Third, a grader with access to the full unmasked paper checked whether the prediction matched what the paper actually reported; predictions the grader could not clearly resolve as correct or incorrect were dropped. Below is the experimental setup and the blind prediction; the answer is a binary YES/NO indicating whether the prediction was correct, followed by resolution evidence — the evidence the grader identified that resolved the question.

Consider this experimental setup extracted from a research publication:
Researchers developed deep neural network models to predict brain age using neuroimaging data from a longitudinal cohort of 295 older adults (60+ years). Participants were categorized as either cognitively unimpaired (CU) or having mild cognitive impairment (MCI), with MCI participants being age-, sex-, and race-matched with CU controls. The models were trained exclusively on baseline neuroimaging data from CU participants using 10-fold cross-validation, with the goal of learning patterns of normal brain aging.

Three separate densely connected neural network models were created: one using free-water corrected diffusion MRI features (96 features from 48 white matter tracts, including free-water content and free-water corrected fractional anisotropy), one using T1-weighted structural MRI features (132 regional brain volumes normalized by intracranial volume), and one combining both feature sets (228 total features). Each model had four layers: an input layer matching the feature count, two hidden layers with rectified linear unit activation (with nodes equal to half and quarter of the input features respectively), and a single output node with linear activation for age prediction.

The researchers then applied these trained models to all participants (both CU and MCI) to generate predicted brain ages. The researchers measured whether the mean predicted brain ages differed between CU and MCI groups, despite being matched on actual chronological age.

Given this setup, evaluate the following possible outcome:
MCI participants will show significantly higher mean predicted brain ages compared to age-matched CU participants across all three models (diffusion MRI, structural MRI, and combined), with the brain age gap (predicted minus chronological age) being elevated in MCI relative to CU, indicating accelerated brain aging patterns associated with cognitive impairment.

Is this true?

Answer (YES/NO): YES